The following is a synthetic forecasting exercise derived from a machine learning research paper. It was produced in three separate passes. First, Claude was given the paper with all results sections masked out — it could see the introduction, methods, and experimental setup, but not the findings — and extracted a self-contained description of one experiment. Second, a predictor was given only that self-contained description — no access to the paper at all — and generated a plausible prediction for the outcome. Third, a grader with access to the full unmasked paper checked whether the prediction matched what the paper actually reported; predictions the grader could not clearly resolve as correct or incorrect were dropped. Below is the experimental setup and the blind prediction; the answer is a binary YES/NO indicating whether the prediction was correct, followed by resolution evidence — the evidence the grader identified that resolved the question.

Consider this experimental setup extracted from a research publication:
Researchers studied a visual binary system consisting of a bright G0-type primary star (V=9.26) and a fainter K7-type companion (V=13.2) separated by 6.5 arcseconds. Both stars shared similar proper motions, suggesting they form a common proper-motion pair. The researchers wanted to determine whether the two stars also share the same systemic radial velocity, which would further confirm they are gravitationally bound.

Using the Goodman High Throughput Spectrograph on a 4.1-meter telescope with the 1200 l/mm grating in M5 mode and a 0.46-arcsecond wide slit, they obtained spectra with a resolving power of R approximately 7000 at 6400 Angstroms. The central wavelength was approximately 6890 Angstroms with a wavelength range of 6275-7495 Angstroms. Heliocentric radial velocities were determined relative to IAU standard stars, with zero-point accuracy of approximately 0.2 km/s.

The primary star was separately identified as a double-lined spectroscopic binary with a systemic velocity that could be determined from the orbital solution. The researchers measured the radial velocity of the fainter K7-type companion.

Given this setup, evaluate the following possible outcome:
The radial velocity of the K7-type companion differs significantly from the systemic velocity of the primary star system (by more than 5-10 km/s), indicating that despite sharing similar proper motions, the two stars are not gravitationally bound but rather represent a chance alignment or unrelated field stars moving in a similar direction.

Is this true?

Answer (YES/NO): NO